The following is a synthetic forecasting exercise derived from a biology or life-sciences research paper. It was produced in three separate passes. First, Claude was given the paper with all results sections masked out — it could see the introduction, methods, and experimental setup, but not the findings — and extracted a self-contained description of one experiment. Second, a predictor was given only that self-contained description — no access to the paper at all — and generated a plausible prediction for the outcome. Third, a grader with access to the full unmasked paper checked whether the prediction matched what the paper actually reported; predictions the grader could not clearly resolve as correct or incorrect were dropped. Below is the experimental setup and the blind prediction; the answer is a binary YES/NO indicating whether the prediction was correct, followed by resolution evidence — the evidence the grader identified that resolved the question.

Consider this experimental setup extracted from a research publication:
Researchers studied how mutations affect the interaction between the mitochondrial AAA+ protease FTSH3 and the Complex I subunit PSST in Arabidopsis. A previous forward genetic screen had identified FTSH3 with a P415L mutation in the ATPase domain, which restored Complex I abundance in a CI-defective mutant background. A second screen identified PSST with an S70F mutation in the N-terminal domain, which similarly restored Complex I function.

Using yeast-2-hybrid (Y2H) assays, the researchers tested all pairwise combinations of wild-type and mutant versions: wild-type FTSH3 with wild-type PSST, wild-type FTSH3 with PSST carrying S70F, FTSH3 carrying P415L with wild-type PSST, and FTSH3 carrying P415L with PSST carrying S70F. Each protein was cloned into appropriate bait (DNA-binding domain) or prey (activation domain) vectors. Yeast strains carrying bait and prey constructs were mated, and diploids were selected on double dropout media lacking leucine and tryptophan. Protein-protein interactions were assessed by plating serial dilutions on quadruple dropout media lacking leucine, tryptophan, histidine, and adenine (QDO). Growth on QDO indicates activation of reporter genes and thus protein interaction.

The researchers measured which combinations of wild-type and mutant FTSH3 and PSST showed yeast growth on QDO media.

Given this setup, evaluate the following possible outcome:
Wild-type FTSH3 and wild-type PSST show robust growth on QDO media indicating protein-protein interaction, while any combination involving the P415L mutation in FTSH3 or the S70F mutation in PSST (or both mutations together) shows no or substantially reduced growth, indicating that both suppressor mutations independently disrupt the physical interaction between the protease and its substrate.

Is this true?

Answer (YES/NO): YES